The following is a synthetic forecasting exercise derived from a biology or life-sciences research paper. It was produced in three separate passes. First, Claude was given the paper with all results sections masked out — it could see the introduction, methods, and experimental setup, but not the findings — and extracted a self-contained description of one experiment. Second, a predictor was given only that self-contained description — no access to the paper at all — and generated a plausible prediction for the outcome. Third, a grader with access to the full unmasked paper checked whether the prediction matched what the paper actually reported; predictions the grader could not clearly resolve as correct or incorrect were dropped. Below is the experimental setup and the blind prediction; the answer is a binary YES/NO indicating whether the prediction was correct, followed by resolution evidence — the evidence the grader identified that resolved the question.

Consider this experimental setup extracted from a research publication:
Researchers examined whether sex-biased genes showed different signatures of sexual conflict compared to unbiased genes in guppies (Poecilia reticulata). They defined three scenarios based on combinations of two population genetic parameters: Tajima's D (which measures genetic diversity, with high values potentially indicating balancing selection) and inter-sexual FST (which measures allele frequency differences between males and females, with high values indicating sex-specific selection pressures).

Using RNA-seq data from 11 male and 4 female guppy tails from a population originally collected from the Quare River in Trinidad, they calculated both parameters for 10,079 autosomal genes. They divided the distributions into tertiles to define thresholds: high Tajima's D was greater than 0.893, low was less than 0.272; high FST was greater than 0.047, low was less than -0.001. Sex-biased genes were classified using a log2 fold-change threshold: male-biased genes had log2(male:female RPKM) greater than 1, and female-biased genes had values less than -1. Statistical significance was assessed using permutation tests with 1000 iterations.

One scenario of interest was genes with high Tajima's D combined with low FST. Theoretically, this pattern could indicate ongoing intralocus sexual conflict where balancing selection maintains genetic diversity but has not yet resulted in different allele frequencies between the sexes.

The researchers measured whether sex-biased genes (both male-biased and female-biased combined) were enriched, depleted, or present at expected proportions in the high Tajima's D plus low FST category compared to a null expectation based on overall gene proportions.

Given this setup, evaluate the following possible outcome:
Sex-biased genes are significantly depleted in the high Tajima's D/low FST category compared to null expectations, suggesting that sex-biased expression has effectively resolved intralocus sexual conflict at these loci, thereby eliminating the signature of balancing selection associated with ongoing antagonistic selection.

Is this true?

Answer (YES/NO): NO